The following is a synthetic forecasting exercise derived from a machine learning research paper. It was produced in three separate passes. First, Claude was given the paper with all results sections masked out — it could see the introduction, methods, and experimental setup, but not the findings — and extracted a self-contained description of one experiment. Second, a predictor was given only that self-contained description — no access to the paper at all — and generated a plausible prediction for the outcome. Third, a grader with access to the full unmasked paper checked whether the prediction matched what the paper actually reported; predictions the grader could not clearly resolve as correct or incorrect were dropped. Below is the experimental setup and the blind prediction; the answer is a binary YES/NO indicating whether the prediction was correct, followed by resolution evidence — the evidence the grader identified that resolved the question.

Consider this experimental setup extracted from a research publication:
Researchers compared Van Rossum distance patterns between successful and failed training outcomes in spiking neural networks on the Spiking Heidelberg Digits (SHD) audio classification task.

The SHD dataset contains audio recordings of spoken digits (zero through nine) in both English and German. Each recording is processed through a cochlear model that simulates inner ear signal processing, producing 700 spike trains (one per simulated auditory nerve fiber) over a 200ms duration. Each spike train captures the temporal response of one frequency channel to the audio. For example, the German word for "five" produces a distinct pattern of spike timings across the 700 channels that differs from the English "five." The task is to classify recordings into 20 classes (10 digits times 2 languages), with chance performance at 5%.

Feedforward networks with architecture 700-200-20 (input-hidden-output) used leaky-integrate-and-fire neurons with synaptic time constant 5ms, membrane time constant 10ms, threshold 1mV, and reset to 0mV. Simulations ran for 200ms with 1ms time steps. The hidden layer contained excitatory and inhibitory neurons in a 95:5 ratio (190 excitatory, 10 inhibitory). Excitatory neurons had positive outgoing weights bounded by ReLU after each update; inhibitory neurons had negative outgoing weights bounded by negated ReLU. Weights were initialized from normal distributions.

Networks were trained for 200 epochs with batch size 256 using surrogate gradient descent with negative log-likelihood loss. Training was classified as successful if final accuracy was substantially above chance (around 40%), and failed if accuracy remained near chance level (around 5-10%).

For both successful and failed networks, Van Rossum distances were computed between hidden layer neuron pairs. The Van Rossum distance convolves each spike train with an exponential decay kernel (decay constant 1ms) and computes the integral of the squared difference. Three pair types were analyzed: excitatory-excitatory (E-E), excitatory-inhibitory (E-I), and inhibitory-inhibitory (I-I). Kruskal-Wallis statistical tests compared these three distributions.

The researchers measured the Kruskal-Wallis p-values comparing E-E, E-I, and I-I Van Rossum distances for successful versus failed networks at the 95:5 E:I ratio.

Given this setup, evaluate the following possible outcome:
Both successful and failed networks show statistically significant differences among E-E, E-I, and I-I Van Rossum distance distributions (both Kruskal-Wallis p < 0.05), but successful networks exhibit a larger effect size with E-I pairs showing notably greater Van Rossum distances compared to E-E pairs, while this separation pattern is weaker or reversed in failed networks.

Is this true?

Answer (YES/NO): NO